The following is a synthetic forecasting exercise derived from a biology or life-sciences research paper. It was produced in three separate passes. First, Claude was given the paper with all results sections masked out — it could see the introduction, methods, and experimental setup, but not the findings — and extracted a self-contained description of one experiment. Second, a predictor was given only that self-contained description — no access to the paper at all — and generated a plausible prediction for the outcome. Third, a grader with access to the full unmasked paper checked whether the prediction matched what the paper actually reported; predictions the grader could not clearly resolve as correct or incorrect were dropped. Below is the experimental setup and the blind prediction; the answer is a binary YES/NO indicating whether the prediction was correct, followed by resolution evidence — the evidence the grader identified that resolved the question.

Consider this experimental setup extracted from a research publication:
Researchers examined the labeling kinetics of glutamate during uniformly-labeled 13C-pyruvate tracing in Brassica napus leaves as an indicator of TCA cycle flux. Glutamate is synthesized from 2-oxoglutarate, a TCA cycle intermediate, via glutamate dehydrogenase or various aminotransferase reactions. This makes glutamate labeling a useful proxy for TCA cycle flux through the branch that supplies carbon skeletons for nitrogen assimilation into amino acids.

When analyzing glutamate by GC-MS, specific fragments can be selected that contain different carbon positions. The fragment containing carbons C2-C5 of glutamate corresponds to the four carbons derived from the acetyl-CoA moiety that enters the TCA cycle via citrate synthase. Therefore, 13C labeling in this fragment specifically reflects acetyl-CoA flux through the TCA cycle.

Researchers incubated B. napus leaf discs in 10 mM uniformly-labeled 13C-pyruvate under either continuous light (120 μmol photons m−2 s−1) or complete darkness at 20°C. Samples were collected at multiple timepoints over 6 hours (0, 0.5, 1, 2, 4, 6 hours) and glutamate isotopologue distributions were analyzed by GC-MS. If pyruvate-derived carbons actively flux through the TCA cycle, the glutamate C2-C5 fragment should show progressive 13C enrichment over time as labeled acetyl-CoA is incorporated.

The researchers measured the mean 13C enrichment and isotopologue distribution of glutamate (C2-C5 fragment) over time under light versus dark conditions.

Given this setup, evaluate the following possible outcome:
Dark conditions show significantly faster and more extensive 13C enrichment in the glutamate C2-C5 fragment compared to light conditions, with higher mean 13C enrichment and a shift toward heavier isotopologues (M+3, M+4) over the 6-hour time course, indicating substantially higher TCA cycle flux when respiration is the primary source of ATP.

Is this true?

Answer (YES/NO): NO